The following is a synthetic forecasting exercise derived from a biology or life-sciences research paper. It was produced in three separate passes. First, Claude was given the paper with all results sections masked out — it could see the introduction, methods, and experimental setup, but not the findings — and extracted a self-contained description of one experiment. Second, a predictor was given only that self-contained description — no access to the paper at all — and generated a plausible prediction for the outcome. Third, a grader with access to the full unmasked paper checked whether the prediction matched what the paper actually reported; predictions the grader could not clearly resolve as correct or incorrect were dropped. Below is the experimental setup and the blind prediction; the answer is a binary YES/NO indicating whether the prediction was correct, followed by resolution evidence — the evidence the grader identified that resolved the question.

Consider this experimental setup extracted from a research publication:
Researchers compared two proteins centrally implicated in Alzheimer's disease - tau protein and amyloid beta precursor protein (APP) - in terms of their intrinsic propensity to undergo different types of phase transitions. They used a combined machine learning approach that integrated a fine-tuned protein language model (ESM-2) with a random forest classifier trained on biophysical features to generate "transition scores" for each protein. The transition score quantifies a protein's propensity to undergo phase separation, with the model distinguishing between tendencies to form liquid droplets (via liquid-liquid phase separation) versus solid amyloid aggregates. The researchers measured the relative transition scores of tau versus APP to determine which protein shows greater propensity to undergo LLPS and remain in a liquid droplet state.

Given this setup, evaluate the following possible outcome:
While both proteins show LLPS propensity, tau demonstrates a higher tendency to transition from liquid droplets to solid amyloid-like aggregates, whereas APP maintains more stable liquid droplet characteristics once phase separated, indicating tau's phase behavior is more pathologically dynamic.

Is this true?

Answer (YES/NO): NO